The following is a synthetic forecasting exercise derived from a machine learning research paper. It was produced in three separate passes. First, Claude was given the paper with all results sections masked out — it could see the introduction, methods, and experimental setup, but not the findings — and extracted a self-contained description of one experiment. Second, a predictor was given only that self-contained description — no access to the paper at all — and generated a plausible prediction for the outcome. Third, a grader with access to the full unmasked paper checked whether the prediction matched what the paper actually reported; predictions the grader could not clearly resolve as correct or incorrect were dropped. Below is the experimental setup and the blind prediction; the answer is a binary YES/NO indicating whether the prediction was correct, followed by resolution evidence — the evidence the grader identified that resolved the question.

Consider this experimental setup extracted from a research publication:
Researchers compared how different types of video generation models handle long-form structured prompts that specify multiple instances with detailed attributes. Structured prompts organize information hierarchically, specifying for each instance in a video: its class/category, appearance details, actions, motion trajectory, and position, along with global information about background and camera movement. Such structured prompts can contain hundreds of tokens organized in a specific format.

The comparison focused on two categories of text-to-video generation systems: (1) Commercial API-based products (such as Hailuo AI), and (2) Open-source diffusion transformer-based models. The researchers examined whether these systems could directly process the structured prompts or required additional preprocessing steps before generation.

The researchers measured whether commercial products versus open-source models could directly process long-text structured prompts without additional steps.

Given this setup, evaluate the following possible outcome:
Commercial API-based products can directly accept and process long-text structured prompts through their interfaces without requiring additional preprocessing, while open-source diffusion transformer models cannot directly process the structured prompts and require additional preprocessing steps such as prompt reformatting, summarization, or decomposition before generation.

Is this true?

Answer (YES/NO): YES